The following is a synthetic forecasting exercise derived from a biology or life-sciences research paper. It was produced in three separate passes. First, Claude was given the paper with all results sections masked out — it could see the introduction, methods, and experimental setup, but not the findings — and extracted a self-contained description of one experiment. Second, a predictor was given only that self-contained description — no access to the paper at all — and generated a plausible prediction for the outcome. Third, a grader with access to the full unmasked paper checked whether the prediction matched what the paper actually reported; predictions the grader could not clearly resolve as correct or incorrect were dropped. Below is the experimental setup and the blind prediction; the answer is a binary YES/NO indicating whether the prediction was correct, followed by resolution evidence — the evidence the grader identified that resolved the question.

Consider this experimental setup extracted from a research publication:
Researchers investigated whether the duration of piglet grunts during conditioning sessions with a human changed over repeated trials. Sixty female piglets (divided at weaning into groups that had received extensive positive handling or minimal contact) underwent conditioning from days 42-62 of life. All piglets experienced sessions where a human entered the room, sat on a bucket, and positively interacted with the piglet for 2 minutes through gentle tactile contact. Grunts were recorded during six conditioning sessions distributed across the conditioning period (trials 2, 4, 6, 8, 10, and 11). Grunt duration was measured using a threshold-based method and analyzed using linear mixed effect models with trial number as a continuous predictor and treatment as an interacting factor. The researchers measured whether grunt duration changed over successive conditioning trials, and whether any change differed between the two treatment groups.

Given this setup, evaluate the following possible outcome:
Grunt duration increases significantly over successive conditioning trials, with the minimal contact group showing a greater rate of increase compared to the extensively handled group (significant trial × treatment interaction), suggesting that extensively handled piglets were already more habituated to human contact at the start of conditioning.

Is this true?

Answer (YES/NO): NO